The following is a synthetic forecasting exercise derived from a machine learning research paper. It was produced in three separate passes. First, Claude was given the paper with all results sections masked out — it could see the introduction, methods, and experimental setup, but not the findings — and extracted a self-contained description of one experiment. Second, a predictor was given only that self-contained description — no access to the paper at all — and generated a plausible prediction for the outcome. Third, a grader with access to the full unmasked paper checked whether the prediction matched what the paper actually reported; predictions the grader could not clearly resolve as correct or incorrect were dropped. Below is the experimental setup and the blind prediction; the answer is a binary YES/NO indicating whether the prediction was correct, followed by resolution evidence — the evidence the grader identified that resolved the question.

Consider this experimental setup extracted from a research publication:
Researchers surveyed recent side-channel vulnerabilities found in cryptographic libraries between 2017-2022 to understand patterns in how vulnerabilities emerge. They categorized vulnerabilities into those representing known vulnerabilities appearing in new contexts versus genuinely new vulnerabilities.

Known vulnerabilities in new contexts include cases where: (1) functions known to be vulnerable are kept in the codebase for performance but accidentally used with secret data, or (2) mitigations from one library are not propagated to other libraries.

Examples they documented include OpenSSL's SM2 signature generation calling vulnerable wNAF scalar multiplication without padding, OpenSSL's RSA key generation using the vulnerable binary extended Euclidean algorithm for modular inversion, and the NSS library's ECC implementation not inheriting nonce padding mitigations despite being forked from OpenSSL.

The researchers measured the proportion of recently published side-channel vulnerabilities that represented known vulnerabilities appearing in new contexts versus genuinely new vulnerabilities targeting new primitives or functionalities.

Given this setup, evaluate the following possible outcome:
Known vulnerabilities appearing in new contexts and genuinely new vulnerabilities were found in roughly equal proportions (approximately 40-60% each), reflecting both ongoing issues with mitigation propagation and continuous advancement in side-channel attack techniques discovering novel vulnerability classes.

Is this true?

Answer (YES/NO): NO